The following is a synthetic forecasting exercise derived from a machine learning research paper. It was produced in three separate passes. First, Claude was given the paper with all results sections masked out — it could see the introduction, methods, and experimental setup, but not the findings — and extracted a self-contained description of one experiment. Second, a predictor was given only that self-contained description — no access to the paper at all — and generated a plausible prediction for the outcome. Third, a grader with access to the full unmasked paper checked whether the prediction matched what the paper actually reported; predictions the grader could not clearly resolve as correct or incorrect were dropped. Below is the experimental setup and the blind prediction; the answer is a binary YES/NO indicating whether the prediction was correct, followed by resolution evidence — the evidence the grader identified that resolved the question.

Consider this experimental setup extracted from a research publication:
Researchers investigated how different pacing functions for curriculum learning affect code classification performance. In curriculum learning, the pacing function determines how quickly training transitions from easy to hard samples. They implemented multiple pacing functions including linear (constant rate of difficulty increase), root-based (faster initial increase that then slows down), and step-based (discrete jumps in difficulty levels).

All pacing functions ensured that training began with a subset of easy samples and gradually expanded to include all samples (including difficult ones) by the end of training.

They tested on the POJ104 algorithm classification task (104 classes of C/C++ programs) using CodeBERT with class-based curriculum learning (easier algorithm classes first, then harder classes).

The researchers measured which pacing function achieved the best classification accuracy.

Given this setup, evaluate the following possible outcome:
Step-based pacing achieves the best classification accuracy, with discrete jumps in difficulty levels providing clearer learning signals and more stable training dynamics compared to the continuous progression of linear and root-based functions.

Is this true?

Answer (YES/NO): NO